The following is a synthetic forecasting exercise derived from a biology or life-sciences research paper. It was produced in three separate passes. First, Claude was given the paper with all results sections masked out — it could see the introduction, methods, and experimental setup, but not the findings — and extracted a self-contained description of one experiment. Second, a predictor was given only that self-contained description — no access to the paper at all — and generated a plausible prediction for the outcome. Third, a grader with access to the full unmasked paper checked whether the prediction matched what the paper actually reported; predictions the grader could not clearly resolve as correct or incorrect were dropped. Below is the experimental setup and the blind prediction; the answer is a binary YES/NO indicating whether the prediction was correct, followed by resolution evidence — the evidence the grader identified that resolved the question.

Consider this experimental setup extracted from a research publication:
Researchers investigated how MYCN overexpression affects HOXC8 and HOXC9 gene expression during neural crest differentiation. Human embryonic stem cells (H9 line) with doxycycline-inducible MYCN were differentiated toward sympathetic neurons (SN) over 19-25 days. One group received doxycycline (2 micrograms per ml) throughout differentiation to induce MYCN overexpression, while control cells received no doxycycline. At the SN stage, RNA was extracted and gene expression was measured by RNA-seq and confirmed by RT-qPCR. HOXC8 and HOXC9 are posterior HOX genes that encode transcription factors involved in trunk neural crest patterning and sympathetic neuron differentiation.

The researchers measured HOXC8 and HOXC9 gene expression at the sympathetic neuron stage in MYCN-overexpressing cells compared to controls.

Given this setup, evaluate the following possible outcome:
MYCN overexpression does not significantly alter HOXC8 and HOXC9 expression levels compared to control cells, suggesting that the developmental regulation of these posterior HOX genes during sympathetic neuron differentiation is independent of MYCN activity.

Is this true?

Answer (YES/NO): NO